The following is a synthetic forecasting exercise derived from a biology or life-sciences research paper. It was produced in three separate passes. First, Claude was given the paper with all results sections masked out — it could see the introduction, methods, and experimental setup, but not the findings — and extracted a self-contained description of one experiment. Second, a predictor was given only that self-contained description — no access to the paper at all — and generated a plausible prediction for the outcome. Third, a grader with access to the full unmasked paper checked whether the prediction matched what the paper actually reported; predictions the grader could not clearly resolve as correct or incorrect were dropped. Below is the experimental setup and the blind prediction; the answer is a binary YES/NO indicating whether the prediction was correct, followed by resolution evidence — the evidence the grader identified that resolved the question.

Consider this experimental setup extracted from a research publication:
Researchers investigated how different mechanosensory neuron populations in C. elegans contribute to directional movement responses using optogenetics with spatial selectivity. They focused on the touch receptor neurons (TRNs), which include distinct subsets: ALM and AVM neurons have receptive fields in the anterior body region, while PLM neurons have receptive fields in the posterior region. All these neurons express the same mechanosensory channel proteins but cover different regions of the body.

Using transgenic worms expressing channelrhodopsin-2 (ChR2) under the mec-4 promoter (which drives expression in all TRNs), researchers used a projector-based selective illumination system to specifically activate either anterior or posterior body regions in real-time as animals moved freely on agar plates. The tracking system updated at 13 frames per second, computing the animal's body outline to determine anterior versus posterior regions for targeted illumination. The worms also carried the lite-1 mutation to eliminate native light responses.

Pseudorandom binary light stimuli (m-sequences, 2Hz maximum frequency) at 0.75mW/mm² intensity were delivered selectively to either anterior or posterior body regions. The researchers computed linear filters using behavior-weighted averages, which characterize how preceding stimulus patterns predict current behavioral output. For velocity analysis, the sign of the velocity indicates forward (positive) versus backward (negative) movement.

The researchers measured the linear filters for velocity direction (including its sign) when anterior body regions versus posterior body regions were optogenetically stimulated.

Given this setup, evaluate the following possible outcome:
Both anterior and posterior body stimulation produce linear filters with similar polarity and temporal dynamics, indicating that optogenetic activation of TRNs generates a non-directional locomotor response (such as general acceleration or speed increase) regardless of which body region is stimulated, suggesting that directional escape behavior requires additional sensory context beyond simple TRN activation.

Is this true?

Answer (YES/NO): NO